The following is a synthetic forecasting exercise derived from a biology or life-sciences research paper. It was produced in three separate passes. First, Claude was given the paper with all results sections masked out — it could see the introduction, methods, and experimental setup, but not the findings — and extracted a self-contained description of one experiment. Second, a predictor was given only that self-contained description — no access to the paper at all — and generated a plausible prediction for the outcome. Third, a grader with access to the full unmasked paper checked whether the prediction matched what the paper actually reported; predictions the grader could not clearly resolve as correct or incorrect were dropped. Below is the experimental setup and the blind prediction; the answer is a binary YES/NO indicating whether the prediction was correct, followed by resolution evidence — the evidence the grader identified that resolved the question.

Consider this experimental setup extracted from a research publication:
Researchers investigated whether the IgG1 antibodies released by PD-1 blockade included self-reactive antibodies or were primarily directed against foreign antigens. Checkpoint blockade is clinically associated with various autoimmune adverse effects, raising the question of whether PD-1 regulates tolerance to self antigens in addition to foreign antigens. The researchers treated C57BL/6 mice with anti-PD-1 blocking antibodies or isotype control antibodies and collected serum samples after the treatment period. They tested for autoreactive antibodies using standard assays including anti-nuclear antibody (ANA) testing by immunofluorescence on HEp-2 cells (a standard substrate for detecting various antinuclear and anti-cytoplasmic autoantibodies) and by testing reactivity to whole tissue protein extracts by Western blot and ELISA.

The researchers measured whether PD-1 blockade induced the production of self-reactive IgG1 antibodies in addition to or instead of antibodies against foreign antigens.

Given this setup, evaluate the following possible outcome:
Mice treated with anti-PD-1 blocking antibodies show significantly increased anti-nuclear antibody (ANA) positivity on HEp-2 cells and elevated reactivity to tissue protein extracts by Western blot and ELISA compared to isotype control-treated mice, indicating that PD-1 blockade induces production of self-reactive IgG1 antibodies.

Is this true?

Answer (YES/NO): NO